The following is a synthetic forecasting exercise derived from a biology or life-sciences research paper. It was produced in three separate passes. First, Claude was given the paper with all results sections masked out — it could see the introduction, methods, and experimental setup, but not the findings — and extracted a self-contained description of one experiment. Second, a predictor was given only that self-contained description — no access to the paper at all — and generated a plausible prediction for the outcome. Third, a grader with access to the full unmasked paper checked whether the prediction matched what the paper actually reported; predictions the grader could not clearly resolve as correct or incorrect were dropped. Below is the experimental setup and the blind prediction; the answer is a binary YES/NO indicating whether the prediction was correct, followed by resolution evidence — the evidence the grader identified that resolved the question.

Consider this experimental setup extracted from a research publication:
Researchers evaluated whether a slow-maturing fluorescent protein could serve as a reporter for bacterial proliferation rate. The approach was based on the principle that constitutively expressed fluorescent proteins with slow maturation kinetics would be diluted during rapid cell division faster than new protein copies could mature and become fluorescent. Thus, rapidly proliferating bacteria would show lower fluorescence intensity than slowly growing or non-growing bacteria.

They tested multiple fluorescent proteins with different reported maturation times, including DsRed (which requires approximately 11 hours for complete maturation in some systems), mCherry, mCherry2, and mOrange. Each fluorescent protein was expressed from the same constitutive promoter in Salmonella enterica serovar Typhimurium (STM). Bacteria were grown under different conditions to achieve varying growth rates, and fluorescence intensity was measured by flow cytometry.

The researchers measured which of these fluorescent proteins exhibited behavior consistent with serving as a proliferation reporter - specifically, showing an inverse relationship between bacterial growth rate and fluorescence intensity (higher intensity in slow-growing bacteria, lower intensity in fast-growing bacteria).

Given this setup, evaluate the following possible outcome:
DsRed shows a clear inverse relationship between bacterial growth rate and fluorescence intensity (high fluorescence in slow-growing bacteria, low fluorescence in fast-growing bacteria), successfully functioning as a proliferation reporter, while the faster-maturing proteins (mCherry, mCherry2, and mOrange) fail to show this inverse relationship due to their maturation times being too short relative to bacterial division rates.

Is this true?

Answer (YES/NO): NO